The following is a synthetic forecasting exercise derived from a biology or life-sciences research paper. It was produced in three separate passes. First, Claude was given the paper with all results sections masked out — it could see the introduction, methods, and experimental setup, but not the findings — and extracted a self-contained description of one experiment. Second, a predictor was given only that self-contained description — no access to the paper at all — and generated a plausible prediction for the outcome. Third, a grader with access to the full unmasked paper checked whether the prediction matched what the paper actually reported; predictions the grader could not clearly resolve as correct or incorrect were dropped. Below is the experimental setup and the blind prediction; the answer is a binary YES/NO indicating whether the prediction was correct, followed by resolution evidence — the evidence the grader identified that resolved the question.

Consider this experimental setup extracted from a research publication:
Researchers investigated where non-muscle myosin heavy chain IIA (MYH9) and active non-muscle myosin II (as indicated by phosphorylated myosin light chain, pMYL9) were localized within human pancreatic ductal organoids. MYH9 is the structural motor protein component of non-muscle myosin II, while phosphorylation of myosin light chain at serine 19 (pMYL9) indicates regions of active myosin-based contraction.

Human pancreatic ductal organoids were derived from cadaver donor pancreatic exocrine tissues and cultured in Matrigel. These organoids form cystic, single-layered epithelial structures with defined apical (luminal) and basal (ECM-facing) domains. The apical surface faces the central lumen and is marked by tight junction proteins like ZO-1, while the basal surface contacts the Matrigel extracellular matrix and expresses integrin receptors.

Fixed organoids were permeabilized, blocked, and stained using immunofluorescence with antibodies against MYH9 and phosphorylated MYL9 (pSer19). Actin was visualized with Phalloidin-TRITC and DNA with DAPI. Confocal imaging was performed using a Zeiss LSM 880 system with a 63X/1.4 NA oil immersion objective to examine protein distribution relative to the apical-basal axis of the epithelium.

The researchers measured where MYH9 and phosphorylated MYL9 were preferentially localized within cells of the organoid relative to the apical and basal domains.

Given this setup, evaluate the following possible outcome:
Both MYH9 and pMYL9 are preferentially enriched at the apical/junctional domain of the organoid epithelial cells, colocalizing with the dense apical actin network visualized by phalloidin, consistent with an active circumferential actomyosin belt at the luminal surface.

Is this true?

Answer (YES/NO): NO